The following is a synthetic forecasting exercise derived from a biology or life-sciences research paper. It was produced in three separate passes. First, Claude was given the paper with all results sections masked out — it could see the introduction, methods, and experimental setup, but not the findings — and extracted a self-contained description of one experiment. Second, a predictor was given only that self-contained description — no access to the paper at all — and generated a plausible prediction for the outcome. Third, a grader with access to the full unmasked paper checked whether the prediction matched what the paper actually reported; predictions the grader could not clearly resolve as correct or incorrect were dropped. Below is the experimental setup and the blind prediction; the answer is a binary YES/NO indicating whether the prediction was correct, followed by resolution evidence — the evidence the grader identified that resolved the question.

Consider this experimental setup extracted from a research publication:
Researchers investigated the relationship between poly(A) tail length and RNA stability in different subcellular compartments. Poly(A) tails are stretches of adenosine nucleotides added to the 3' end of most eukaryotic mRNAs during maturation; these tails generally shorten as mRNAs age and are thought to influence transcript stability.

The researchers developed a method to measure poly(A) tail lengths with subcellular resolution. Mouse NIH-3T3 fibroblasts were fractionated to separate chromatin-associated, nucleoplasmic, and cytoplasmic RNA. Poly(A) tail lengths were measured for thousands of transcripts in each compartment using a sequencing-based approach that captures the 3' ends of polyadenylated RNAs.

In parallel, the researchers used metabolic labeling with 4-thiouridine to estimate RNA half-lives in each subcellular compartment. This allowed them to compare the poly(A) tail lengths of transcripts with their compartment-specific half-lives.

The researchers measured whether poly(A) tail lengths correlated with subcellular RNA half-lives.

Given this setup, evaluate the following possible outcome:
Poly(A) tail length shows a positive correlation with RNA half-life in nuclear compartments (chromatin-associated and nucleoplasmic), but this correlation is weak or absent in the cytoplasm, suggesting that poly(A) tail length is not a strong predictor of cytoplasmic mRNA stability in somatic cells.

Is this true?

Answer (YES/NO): NO